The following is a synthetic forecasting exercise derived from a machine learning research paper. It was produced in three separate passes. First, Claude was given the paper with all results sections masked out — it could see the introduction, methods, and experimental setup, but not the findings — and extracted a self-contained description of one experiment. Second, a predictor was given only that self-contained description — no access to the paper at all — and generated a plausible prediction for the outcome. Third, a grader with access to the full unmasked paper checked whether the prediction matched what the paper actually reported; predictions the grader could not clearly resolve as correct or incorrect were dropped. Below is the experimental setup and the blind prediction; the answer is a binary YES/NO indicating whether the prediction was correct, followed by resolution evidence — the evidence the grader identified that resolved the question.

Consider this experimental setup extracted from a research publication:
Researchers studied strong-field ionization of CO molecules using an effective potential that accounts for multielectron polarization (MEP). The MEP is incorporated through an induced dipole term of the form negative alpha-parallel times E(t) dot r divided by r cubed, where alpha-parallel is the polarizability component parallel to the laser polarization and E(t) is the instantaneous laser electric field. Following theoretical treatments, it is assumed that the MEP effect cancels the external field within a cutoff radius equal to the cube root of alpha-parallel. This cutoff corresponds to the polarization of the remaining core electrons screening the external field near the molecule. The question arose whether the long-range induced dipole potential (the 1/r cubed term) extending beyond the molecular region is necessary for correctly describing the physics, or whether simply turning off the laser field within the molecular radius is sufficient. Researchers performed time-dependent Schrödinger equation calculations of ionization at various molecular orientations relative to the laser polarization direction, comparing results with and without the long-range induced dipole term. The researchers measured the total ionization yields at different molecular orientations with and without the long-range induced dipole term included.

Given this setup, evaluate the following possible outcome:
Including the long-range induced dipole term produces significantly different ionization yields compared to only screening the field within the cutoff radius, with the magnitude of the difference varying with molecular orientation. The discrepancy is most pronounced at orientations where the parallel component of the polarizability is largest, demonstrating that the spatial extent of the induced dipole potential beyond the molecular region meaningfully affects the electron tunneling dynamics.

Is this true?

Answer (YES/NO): NO